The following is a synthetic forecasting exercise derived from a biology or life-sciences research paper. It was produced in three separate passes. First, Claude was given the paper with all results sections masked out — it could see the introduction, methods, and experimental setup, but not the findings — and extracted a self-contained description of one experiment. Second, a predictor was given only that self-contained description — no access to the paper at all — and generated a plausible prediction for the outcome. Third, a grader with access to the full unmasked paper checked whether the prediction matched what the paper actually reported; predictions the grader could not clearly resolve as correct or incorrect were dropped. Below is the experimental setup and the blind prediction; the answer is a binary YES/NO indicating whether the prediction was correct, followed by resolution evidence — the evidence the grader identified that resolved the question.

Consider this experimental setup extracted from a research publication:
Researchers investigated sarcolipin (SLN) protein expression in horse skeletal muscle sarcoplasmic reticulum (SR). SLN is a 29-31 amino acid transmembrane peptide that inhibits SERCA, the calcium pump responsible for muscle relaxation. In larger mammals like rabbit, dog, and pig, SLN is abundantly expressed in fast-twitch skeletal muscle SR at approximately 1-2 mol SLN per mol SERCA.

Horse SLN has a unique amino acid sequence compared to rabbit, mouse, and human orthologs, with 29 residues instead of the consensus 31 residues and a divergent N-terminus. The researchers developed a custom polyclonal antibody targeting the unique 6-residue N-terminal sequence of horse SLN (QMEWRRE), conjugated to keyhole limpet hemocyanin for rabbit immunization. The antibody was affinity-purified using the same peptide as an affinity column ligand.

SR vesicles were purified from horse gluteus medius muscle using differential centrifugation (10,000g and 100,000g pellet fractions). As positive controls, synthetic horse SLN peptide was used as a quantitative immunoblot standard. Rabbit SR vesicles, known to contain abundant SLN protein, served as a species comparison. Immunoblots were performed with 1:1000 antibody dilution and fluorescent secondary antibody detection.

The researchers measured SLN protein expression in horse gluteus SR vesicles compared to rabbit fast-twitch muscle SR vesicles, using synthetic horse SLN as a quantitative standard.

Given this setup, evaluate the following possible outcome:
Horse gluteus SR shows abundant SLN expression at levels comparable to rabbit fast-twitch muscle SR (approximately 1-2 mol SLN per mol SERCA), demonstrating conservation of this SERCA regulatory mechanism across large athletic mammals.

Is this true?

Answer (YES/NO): NO